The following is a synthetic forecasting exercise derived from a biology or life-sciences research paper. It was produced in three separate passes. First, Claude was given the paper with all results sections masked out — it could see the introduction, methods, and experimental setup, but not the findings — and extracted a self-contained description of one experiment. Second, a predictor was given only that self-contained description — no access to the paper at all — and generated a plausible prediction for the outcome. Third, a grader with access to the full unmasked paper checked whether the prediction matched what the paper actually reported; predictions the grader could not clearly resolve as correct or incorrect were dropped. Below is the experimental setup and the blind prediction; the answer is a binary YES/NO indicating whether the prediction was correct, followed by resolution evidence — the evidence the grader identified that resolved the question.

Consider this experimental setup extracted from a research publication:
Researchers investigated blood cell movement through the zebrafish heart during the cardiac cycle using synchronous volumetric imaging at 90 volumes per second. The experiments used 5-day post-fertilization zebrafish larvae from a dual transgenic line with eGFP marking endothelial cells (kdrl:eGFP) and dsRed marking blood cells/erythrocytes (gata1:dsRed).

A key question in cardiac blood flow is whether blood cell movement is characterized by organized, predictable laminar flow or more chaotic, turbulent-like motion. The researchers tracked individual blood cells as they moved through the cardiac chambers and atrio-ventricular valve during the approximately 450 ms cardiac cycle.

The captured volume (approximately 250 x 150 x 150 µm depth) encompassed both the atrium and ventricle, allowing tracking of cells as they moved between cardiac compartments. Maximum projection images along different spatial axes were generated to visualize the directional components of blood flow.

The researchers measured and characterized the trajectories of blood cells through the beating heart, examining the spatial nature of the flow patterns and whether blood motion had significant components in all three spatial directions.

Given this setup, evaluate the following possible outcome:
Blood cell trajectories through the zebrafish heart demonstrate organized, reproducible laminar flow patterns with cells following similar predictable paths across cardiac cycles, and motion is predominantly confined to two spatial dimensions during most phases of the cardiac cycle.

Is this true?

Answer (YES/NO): NO